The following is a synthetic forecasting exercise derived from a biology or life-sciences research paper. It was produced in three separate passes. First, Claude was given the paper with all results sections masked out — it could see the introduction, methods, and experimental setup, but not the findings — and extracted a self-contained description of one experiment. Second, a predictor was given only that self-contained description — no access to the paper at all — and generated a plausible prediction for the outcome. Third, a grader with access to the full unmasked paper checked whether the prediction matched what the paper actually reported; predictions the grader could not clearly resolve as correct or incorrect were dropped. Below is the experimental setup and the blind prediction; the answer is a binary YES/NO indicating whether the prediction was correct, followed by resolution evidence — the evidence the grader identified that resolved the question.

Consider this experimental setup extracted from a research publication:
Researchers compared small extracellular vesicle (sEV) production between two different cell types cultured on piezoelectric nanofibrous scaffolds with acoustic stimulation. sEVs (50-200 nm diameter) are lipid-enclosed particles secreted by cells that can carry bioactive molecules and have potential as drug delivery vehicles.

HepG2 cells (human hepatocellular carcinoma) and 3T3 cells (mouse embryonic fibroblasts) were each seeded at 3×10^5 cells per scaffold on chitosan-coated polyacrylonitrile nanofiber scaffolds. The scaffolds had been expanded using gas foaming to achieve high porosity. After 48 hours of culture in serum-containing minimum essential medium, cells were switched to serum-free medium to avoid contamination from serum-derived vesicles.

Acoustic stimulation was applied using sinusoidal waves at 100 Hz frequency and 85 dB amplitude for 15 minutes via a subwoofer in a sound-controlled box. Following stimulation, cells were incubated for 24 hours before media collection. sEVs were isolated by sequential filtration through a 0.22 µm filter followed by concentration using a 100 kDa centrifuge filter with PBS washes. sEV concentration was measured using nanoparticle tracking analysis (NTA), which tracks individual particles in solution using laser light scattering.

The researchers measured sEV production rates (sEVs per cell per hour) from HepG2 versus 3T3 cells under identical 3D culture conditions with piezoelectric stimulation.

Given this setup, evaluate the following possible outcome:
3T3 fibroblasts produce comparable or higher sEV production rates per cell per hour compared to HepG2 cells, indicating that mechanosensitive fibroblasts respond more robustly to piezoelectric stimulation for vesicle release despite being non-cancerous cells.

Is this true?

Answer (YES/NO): NO